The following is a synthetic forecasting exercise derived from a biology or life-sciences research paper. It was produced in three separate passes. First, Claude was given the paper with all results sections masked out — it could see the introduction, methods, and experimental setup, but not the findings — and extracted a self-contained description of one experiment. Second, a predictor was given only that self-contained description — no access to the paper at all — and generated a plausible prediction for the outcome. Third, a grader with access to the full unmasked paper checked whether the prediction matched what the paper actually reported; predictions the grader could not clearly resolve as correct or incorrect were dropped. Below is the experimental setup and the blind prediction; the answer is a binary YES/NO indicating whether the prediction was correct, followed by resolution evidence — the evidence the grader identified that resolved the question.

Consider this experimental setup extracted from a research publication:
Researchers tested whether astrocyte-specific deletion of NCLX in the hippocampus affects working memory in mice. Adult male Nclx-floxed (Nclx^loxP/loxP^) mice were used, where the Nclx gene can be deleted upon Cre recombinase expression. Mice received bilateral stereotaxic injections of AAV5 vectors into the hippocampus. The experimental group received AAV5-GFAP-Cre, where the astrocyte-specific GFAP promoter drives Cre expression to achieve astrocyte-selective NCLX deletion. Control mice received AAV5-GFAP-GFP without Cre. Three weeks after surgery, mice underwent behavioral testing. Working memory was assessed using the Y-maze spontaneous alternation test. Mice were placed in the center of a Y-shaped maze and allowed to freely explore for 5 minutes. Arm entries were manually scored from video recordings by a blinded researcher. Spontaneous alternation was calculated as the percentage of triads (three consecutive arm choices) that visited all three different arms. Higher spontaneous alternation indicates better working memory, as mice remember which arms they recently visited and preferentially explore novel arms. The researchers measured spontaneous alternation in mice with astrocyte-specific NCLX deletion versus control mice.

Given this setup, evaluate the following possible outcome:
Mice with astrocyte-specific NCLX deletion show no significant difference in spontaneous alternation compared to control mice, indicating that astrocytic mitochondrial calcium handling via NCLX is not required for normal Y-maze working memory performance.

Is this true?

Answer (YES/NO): YES